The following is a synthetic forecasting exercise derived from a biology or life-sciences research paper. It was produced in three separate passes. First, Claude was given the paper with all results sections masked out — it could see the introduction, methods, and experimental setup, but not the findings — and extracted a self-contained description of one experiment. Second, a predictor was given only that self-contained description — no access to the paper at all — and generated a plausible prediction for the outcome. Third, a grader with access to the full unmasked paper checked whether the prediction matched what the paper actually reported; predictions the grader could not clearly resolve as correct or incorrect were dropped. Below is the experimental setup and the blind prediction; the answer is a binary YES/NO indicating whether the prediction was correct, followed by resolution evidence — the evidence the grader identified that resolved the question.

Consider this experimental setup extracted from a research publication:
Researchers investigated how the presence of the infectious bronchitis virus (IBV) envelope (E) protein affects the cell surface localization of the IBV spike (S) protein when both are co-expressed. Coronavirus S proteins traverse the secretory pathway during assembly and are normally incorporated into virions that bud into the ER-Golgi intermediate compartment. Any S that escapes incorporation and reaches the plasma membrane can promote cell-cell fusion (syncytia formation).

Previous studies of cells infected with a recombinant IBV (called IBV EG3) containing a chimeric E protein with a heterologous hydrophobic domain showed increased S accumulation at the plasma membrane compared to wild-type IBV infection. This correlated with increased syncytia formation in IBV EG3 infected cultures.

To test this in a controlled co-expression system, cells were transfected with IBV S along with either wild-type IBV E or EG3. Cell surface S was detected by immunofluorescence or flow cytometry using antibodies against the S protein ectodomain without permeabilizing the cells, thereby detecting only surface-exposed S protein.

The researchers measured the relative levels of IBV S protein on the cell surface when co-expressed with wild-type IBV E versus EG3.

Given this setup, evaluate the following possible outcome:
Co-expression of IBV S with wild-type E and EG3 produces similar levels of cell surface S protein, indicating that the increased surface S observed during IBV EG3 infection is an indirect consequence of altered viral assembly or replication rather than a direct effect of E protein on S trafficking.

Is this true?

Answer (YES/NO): NO